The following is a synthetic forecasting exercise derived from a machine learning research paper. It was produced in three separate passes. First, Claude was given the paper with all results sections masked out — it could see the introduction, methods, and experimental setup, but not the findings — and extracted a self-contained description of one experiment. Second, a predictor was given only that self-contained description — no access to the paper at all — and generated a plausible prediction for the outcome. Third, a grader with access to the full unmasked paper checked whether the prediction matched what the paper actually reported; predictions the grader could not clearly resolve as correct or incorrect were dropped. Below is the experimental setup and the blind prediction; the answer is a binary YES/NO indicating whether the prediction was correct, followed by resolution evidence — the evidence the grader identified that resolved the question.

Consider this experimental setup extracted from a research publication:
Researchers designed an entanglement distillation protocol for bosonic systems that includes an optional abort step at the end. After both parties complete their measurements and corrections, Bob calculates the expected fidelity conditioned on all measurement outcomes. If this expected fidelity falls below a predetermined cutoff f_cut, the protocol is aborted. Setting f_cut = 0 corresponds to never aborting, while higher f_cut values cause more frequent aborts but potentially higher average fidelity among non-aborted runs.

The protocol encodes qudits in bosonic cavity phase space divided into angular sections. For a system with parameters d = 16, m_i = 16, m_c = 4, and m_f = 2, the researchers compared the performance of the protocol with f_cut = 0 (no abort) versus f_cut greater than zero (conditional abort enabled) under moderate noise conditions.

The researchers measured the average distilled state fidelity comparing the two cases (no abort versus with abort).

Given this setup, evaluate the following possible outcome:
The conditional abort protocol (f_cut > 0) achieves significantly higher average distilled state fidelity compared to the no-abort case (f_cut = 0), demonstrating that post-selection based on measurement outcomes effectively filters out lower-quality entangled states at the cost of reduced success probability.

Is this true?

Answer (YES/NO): NO